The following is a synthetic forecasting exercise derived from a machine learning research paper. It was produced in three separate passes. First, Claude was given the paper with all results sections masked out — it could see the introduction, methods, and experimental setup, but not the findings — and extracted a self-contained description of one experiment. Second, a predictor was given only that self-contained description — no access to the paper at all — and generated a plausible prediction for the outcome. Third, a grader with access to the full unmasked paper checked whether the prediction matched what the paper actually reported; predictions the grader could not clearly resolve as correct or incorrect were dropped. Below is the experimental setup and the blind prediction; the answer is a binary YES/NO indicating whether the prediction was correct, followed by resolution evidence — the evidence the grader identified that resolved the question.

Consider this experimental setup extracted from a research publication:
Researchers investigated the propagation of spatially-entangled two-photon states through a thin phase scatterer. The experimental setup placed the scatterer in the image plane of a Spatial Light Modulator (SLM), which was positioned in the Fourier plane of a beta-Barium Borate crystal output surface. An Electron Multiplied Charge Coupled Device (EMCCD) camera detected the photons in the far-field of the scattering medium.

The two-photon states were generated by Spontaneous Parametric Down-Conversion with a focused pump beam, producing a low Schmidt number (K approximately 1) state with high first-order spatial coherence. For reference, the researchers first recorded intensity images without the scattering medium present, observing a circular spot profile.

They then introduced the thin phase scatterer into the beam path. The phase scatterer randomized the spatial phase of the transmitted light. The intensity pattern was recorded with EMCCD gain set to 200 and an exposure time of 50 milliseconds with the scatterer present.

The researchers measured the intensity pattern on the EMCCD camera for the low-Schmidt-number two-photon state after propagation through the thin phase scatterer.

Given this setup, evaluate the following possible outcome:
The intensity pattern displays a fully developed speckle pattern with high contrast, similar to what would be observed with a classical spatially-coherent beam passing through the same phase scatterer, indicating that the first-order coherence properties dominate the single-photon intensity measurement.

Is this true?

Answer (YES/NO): YES